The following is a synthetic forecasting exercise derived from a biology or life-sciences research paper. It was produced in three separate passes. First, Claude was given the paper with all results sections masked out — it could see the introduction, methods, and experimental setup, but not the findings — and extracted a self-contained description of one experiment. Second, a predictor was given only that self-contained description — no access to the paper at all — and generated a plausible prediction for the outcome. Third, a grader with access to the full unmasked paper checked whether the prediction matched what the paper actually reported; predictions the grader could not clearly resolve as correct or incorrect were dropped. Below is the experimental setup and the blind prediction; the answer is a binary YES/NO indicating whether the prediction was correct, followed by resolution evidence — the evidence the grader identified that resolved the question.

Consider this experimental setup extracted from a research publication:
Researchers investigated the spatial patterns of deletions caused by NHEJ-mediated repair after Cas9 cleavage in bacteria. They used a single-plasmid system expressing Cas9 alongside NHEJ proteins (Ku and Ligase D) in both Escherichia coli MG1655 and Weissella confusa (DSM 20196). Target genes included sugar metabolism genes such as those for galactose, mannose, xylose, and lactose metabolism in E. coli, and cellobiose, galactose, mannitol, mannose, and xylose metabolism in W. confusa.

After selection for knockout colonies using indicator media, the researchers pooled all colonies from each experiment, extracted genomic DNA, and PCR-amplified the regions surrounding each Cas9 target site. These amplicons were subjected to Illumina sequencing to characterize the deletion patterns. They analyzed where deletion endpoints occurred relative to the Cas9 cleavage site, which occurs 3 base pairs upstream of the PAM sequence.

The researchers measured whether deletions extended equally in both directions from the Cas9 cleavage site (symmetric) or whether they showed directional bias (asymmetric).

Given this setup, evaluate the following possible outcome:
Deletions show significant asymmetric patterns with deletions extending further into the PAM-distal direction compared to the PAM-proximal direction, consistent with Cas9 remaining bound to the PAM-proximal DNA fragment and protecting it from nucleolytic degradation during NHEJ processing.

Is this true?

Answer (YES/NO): NO